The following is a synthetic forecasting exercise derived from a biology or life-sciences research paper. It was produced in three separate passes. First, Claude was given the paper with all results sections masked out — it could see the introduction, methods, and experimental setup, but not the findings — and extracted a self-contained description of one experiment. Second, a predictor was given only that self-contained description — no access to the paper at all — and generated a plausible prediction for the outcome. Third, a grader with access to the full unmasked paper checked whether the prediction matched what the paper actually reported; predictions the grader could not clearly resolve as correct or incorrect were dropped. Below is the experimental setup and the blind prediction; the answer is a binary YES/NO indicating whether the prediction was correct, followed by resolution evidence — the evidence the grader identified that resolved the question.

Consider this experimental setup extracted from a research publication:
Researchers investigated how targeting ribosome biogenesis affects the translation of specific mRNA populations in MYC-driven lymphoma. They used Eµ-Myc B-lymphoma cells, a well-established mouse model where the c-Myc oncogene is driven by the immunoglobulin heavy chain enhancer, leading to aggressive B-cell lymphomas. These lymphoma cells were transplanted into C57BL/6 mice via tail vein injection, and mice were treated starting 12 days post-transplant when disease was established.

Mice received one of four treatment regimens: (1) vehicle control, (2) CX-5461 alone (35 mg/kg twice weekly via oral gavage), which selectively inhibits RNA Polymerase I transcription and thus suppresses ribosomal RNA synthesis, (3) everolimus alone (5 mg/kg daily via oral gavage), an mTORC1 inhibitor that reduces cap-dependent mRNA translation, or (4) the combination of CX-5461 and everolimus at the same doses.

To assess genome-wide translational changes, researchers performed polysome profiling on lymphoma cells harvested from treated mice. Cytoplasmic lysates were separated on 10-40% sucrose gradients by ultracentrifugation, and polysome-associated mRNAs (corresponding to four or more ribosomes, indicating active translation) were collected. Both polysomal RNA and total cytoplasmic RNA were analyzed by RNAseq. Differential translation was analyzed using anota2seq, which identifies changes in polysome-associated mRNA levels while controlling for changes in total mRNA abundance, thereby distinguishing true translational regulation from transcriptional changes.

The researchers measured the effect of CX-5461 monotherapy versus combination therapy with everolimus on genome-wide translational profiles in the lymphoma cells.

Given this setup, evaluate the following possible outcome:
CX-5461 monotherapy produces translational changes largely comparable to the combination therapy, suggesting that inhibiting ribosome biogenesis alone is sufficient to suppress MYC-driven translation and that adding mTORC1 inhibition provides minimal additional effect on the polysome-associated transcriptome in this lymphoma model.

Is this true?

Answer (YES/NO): NO